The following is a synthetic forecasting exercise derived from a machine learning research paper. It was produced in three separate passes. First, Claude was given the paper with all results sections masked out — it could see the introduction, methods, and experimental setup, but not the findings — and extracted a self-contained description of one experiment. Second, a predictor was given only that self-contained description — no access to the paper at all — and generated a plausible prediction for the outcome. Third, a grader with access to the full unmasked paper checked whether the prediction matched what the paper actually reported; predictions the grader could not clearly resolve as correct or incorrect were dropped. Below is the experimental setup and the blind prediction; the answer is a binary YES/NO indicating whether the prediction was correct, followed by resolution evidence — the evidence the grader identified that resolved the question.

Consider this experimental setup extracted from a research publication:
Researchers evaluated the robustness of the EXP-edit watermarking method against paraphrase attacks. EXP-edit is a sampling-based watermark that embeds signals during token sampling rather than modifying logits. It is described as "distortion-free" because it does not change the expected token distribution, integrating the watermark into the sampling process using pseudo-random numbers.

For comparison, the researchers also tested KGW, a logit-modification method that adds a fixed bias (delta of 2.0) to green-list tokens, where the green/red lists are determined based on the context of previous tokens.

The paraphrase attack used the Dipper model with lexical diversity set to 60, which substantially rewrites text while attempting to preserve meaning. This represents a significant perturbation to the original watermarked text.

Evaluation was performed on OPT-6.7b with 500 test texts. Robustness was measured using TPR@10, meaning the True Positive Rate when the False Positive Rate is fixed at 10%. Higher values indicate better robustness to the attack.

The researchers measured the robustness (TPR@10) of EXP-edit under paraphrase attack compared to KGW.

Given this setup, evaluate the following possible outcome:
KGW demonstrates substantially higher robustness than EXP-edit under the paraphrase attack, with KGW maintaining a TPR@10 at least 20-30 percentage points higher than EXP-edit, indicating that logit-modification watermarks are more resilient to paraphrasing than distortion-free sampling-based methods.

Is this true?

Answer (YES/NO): NO